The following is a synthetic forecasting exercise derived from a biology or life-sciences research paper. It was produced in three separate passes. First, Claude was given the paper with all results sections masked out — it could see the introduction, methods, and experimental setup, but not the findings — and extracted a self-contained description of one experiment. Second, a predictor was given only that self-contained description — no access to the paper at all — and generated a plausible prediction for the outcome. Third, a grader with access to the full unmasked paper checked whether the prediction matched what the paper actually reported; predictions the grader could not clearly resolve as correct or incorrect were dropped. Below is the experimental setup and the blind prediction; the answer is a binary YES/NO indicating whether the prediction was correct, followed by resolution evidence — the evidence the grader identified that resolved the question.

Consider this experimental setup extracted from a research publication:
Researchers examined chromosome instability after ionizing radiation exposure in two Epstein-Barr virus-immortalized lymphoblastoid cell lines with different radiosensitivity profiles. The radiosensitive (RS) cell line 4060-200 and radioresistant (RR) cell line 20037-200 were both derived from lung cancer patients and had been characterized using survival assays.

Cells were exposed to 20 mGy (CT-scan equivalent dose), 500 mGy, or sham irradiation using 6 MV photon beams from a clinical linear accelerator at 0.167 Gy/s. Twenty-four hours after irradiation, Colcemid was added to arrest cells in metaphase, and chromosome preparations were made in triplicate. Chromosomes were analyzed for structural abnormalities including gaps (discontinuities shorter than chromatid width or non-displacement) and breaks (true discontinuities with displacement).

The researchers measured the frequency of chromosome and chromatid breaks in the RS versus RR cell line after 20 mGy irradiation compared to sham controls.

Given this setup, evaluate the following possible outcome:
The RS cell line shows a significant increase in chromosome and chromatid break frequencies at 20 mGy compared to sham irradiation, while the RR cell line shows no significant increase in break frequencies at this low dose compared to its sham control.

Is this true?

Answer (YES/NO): NO